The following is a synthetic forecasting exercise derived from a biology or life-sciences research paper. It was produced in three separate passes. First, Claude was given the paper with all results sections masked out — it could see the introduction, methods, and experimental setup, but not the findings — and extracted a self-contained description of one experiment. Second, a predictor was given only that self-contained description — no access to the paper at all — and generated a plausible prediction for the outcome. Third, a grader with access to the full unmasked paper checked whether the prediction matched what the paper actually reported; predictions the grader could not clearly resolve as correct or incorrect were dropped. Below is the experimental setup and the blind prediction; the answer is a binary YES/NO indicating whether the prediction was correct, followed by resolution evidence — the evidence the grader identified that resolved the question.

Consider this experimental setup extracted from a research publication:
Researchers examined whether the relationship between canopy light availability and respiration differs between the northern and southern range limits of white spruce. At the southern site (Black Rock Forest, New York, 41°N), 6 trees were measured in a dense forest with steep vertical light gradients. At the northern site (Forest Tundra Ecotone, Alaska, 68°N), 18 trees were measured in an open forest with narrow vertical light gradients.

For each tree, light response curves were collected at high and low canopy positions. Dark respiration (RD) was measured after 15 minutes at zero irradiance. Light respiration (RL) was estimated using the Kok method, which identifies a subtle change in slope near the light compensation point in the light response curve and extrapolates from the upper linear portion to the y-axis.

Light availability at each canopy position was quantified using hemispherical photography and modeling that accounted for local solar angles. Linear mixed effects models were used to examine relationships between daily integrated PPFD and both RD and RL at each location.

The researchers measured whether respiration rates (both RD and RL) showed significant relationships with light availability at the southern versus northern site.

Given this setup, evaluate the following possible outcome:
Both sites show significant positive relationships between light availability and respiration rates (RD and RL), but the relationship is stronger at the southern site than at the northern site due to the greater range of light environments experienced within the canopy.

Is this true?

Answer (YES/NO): NO